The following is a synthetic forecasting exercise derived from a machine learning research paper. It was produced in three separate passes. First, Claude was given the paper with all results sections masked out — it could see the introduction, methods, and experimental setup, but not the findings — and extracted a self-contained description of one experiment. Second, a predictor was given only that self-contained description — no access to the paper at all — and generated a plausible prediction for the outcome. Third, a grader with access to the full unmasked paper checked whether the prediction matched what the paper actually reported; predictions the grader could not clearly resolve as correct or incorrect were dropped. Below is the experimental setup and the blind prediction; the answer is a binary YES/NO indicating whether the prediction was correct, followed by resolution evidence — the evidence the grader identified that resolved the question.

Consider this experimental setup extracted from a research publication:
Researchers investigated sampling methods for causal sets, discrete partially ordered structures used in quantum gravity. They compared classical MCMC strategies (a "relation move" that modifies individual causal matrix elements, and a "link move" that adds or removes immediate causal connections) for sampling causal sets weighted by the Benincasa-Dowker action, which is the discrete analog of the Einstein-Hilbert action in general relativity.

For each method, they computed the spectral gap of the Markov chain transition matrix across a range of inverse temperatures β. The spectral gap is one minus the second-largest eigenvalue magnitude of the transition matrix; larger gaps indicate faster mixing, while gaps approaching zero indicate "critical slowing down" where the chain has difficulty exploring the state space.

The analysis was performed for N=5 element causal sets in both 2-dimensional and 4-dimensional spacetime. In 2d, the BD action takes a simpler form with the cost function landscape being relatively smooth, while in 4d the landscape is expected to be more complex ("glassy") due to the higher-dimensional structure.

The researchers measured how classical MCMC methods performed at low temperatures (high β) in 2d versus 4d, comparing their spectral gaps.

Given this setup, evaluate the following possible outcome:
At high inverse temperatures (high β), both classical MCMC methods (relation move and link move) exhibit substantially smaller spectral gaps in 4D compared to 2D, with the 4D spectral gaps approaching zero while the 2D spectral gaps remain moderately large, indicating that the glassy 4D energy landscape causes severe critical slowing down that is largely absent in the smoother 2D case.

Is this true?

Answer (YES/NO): NO